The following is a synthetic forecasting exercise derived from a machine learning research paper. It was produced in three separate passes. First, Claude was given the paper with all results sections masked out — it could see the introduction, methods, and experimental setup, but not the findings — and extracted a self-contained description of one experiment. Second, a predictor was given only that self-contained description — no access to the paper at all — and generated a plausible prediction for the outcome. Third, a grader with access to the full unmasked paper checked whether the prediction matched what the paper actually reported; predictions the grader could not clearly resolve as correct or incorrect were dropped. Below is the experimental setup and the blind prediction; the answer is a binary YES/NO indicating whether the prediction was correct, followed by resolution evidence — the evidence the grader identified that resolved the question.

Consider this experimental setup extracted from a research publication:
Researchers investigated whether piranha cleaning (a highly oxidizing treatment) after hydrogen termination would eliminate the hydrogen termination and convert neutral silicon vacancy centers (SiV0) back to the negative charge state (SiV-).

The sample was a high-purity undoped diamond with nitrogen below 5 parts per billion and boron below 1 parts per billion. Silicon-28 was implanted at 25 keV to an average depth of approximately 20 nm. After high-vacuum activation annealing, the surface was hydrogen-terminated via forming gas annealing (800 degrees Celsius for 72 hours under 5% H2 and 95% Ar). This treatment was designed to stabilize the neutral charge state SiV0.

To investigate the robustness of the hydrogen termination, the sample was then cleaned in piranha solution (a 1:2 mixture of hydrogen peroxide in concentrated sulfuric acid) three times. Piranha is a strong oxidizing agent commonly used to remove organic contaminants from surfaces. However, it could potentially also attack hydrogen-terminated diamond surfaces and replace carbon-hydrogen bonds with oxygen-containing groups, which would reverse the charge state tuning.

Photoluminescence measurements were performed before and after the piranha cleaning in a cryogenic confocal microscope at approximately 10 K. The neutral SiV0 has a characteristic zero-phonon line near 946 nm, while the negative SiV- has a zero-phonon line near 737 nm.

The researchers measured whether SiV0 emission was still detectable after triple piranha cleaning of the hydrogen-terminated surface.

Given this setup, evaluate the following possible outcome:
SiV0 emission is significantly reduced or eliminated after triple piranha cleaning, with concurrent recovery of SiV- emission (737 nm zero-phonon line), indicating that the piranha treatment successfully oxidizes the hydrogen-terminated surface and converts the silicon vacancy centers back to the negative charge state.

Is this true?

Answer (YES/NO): NO